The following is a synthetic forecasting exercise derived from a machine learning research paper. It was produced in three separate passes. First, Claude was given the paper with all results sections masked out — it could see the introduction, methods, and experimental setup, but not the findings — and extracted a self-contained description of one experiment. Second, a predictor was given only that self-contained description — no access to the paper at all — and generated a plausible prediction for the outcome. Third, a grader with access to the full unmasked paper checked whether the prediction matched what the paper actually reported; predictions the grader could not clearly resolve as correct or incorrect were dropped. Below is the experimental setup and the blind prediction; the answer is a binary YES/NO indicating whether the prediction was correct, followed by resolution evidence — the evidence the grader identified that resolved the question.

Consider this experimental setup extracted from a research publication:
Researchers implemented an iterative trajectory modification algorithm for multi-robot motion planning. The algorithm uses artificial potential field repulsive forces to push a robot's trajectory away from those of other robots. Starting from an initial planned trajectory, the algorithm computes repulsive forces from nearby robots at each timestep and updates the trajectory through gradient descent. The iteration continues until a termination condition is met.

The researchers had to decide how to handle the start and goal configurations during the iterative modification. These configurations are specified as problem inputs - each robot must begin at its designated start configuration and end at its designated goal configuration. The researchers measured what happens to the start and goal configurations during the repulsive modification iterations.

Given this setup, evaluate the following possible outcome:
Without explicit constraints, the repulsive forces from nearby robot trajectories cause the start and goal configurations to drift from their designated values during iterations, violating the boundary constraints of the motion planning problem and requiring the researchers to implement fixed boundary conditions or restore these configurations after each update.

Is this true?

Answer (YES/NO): NO